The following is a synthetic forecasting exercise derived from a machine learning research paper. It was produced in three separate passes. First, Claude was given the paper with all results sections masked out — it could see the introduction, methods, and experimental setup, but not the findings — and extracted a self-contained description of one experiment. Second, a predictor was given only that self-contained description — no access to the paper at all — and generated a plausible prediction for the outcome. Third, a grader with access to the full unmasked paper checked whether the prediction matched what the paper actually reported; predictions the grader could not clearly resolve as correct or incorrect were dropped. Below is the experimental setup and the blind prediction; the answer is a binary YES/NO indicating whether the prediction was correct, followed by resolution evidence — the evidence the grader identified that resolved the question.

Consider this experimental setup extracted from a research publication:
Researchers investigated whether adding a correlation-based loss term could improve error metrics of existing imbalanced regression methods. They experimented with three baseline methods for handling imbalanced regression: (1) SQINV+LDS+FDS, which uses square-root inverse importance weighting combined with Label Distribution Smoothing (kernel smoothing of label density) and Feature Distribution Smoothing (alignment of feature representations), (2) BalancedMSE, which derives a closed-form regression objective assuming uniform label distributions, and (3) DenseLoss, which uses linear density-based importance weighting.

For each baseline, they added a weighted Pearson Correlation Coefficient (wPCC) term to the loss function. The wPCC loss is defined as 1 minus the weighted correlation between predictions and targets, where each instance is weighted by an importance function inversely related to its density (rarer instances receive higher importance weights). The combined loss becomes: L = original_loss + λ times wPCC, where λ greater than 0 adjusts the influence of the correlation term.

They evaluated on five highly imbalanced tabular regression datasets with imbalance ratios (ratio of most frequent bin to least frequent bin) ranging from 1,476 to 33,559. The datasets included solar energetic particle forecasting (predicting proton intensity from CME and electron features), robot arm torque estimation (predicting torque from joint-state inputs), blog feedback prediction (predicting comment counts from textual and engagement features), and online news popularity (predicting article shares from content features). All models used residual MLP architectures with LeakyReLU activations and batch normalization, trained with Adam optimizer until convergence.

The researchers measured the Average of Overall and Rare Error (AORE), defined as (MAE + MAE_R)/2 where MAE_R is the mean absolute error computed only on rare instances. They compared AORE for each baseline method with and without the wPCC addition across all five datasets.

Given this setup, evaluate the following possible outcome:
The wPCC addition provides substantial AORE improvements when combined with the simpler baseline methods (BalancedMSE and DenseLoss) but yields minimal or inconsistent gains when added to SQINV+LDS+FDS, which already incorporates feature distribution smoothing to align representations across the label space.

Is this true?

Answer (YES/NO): NO